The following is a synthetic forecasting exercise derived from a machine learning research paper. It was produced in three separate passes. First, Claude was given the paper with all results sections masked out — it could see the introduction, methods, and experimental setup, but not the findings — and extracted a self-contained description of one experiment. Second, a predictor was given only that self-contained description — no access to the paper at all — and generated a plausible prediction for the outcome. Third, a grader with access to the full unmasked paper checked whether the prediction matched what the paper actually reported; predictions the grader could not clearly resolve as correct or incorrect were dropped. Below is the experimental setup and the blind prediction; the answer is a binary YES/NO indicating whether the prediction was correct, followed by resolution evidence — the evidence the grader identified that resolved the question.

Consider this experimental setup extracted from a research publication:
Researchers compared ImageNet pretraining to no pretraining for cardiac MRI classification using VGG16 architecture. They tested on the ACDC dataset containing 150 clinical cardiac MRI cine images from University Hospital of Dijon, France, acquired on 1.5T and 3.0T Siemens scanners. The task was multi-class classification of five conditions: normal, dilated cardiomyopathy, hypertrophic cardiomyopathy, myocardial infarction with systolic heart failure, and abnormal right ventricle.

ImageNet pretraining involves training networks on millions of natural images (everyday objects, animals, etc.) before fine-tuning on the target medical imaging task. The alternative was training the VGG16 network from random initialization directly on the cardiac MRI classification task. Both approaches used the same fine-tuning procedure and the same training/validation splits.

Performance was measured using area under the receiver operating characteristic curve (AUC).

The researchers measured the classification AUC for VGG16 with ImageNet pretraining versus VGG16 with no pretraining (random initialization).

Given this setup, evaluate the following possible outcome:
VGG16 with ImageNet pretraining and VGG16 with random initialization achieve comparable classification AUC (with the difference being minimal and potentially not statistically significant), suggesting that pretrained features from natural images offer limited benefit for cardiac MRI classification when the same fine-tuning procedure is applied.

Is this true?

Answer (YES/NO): YES